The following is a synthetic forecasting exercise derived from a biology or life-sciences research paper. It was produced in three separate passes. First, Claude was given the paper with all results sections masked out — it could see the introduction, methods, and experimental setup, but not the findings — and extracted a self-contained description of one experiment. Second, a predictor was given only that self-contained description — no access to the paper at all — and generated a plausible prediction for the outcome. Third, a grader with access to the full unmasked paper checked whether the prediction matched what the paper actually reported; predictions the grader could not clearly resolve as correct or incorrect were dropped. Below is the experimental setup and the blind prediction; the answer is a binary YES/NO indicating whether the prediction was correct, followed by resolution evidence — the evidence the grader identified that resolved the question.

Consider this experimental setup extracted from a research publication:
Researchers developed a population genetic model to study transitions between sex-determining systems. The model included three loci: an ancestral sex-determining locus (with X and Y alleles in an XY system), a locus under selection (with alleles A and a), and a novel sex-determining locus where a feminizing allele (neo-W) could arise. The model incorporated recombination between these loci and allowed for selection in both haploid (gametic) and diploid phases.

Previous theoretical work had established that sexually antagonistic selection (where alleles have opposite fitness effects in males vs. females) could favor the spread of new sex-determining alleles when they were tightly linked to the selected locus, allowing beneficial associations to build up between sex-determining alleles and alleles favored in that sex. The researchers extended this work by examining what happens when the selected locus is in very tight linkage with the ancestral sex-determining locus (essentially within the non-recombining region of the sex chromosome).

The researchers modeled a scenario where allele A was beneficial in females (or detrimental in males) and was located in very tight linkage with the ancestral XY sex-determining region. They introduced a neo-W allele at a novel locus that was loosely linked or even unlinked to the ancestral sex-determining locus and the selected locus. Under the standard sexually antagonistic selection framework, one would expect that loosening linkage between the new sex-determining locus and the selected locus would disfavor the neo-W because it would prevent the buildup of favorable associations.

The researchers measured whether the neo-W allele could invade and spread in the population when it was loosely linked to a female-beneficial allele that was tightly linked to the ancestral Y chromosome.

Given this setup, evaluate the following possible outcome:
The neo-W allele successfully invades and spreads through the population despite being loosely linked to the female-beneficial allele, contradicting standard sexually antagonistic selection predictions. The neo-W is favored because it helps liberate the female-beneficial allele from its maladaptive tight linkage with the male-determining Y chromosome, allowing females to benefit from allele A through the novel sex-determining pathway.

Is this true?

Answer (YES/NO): YES